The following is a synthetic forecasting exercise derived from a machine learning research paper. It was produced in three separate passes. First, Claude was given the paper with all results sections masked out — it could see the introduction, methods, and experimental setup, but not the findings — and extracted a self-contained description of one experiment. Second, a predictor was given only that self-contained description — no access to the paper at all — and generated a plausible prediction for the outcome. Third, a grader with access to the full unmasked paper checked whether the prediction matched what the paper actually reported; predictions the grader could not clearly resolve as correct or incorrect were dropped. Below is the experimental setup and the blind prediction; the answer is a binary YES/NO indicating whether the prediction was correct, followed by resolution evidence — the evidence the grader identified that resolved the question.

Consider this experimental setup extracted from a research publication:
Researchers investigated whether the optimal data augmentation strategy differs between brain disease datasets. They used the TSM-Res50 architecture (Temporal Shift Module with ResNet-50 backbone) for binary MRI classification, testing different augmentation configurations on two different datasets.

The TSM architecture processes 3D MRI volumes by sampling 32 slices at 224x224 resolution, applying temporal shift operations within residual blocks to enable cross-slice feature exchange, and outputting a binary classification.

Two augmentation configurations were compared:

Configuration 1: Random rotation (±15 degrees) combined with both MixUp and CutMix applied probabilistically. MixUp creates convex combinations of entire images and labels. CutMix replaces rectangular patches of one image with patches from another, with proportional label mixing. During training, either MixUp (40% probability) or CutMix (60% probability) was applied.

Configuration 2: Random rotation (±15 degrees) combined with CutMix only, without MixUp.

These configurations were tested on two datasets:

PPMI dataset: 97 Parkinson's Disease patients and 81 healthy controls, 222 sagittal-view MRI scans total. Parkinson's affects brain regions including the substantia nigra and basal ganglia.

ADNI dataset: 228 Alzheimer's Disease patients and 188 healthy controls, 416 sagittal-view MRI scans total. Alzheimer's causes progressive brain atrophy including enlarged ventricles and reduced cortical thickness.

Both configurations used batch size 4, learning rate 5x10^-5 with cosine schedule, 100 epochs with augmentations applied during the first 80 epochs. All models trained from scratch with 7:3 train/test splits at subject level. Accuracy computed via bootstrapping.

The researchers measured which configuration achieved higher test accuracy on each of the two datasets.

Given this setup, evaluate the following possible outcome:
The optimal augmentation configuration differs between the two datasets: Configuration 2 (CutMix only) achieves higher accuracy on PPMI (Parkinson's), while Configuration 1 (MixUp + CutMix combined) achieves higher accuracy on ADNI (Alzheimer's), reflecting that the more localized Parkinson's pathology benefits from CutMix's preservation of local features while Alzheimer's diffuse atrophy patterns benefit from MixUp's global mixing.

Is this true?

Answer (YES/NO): NO